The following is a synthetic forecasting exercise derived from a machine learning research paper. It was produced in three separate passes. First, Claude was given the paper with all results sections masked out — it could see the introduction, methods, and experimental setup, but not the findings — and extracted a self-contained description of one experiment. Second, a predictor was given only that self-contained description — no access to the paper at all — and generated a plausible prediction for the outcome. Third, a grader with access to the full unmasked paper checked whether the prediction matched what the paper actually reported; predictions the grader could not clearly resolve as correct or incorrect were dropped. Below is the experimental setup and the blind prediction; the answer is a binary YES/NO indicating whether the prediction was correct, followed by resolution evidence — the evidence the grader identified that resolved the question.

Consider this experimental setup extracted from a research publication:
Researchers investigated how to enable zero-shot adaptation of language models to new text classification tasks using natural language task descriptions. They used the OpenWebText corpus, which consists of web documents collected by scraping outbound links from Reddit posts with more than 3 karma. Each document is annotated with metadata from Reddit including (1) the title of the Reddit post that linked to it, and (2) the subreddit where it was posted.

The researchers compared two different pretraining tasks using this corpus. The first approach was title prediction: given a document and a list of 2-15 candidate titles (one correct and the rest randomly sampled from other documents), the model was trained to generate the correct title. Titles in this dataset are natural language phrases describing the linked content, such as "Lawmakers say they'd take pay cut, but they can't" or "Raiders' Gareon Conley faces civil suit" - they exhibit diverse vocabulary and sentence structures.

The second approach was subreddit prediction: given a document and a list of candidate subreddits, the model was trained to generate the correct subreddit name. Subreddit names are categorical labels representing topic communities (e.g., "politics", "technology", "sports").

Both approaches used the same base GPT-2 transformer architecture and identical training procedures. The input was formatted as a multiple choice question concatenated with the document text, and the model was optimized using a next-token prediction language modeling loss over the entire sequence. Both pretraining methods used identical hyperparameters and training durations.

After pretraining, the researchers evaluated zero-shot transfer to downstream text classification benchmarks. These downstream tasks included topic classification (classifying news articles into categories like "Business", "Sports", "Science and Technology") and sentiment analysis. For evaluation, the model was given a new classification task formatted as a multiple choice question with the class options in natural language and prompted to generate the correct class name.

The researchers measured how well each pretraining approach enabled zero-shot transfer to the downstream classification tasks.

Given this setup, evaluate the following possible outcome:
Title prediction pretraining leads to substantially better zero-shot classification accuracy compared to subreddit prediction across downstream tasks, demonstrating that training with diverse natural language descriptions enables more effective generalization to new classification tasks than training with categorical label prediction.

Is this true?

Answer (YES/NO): YES